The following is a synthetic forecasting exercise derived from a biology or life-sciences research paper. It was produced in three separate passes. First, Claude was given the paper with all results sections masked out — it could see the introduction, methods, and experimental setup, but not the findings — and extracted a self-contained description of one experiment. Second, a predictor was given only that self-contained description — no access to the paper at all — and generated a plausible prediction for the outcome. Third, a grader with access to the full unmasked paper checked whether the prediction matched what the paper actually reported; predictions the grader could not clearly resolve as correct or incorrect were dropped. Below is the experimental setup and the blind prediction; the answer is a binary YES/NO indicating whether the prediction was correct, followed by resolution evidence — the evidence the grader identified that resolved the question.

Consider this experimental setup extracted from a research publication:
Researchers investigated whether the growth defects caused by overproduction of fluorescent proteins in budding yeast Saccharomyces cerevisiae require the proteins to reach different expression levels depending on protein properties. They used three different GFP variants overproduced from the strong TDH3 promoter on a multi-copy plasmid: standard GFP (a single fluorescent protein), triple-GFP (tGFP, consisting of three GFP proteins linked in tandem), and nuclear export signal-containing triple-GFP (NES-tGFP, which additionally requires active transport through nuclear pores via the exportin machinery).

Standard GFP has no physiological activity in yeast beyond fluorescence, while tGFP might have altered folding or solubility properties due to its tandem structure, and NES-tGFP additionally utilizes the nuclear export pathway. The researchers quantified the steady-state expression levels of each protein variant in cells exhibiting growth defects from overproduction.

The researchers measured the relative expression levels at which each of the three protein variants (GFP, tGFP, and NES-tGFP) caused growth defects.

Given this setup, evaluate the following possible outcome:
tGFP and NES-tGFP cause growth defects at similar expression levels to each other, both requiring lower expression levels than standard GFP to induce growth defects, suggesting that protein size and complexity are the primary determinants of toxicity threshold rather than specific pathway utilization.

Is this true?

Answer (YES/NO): NO